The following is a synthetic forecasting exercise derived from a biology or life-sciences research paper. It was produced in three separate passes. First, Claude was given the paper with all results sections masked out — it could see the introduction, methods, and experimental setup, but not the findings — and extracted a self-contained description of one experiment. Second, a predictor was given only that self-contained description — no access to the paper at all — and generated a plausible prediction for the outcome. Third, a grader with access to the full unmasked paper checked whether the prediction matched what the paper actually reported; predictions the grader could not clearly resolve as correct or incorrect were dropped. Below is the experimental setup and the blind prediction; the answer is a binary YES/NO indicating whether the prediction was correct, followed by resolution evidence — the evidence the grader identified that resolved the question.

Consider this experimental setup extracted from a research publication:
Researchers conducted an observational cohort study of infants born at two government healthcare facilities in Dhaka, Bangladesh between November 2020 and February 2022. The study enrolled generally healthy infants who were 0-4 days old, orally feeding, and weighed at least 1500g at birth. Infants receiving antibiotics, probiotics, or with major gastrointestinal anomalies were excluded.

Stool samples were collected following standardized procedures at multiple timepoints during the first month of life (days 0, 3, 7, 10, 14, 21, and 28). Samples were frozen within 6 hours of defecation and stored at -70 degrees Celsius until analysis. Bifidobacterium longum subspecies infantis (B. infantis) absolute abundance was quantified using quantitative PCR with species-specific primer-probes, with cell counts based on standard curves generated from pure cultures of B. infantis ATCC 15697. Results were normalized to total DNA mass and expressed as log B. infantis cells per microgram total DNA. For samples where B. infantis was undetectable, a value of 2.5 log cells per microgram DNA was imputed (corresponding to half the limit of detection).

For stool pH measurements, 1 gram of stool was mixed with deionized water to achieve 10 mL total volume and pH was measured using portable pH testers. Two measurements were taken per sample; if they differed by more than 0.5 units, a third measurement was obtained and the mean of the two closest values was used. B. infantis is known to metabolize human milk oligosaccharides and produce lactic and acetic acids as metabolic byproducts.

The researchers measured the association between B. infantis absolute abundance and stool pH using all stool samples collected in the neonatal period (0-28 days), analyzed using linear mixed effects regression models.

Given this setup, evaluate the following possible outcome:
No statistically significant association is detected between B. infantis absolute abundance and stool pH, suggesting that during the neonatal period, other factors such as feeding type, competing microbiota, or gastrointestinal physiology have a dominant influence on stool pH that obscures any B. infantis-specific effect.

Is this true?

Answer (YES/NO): NO